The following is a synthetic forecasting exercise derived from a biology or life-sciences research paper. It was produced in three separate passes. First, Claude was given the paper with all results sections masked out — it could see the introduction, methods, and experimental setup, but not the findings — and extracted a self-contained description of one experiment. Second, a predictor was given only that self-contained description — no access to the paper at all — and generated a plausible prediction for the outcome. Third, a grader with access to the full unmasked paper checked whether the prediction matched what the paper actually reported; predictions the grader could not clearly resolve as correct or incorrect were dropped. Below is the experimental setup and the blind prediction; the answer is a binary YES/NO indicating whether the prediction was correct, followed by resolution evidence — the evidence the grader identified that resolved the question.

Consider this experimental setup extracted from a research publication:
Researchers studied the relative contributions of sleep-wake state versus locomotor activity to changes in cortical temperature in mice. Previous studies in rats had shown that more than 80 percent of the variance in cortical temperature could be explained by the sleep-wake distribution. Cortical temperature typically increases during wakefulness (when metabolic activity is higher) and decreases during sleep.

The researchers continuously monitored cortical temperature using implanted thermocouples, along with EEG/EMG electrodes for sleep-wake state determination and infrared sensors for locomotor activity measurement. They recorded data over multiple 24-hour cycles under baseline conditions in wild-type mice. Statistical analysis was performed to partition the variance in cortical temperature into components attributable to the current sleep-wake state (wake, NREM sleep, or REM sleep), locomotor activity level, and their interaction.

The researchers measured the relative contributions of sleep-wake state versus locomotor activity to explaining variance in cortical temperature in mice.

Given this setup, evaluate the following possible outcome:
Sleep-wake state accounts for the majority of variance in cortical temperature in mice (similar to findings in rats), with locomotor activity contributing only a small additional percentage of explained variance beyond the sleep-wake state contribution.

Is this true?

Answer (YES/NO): YES